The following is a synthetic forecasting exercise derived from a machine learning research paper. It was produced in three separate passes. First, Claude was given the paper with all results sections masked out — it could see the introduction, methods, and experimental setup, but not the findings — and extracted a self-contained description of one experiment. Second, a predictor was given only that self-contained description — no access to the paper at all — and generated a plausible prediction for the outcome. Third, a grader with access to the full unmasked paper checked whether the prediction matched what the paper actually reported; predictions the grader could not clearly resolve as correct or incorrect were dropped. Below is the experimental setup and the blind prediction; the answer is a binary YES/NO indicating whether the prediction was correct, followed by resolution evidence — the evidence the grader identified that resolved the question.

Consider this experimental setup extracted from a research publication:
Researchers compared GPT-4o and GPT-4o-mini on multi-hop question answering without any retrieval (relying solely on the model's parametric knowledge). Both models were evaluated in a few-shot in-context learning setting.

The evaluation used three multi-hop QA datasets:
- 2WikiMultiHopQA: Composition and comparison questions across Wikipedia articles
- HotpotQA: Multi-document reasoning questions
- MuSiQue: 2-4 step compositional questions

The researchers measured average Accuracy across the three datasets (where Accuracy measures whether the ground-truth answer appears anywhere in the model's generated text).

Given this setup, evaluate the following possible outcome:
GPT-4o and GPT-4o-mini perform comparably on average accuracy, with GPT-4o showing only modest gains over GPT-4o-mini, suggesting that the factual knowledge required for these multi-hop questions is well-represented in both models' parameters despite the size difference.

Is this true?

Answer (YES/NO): NO